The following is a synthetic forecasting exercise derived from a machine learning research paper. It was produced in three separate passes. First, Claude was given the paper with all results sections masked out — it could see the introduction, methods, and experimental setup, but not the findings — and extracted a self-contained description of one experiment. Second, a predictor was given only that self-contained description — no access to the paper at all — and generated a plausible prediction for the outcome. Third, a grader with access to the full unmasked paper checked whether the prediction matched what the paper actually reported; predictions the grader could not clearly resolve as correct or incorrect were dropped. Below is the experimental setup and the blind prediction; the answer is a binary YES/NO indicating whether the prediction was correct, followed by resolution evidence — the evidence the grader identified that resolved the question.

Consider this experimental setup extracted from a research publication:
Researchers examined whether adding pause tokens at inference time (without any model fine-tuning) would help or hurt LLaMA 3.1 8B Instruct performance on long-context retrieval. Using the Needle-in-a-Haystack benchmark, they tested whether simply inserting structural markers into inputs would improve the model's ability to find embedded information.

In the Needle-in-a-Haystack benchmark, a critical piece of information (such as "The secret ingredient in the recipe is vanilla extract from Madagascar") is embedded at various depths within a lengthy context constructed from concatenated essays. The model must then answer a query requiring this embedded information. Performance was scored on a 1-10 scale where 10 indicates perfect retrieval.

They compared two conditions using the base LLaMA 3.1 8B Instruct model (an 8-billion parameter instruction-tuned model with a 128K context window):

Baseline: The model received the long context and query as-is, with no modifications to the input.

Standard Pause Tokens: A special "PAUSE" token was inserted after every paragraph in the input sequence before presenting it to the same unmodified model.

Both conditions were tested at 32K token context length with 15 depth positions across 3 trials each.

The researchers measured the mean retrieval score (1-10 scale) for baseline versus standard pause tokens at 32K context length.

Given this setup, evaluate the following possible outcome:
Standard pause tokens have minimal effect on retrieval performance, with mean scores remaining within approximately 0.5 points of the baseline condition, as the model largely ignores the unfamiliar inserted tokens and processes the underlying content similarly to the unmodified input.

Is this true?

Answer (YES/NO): NO